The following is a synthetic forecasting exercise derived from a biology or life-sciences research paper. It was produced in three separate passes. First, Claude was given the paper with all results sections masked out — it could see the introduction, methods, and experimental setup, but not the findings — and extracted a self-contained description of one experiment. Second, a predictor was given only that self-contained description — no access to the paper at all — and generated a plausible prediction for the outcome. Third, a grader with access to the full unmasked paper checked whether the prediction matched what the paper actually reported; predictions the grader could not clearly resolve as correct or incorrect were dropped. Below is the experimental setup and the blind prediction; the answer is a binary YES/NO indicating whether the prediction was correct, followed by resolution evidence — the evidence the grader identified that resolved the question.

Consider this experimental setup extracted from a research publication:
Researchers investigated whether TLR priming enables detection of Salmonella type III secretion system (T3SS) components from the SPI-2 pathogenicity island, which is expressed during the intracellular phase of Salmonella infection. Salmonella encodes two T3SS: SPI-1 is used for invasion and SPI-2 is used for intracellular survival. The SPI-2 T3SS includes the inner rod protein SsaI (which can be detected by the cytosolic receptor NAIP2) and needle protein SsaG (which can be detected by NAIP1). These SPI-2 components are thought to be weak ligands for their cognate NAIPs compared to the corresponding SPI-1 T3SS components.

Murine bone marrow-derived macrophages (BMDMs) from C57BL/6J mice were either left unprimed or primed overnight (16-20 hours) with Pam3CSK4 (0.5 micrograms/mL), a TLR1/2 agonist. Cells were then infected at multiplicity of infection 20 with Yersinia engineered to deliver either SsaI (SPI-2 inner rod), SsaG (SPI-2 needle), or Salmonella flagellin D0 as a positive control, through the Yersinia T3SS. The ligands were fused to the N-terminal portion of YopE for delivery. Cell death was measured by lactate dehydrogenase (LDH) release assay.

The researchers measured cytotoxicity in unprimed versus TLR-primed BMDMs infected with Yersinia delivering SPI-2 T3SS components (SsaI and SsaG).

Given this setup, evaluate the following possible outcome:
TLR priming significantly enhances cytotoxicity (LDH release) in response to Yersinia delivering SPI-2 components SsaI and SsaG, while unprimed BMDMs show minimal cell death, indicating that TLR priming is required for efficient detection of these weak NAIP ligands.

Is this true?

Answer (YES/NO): YES